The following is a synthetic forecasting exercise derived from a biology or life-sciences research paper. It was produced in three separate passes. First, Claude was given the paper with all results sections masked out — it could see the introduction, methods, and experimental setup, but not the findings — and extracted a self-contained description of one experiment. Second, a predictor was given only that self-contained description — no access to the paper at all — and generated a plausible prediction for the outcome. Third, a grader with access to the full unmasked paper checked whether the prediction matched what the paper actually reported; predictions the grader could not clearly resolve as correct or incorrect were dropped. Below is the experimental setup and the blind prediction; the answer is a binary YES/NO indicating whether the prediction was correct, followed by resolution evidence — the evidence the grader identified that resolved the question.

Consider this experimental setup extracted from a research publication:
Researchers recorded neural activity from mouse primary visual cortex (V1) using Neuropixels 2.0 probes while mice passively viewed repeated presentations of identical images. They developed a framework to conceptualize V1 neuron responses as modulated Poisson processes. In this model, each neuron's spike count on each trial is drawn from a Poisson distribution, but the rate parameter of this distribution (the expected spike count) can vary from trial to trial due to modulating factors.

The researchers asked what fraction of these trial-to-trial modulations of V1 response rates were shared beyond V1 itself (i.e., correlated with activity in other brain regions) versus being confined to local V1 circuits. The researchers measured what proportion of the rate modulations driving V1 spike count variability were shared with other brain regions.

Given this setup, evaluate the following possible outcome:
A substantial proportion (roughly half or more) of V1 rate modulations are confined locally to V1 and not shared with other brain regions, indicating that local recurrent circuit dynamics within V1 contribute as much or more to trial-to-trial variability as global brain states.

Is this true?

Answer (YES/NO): NO